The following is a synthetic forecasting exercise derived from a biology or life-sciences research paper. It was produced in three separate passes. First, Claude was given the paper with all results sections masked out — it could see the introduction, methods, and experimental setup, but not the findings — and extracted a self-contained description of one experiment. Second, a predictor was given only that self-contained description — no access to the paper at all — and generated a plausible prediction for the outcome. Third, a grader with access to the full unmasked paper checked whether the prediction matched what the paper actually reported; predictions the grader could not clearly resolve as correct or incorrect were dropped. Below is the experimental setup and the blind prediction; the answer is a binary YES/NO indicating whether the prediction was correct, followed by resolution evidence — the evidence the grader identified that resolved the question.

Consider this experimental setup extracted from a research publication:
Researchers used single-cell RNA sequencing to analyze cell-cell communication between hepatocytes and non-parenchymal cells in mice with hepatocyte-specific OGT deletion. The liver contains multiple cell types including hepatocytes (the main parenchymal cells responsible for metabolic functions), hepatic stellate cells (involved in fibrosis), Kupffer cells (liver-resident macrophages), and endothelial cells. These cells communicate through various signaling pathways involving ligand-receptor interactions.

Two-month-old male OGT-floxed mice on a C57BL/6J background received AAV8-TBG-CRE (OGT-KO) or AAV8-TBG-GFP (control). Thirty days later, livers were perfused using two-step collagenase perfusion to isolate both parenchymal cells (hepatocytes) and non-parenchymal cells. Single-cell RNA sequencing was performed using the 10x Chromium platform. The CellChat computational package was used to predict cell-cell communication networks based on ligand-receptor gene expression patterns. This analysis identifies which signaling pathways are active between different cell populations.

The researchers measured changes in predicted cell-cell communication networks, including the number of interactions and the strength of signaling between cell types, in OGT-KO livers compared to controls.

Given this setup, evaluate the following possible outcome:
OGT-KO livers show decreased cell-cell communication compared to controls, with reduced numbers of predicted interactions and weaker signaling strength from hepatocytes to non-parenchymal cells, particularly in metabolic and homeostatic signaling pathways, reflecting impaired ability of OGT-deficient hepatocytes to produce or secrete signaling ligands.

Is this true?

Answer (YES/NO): NO